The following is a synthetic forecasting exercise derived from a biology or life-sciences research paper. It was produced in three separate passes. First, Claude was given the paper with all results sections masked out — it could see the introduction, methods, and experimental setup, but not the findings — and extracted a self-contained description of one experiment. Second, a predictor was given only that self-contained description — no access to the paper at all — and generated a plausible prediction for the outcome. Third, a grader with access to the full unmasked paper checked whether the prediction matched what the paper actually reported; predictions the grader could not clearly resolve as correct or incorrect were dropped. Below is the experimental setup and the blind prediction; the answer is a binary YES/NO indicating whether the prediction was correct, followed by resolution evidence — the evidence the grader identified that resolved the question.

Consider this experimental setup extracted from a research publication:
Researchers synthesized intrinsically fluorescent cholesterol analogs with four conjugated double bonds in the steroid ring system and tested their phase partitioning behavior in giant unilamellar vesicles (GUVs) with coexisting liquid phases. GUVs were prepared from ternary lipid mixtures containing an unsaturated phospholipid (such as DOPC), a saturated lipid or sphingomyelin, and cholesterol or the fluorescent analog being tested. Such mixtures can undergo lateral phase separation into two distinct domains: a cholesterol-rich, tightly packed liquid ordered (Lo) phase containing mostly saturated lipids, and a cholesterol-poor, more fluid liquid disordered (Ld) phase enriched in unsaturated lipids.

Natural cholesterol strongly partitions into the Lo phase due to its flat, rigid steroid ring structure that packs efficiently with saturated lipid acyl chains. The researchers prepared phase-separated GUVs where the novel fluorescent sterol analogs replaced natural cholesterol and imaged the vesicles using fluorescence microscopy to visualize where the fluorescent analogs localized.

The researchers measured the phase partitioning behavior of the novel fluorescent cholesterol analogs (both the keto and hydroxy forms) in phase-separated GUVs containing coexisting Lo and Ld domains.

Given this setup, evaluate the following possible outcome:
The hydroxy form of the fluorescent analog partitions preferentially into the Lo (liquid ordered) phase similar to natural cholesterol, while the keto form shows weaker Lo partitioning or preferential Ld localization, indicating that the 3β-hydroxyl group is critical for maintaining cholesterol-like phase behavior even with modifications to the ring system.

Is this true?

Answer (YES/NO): YES